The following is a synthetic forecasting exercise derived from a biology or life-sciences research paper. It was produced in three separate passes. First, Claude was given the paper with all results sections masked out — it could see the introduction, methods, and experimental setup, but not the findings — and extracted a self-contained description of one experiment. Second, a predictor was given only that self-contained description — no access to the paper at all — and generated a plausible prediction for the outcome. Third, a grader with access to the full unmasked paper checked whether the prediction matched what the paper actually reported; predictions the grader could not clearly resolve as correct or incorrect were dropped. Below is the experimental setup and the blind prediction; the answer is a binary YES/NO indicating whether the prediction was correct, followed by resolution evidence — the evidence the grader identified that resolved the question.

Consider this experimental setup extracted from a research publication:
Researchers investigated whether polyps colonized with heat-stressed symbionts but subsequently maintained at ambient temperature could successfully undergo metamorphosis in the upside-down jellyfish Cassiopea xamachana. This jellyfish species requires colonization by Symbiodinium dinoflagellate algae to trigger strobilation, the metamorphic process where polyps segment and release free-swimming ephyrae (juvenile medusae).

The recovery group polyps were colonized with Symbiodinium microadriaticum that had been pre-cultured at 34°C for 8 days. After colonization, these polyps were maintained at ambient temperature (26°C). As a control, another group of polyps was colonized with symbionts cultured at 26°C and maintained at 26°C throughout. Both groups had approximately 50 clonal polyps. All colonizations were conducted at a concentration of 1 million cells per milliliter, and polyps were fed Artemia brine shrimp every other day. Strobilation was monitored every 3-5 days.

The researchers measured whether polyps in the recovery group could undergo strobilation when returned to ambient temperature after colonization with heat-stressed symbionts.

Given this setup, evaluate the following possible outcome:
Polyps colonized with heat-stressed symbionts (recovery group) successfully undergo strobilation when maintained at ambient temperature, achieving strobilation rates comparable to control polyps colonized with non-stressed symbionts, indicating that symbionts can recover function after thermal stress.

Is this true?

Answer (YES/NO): NO